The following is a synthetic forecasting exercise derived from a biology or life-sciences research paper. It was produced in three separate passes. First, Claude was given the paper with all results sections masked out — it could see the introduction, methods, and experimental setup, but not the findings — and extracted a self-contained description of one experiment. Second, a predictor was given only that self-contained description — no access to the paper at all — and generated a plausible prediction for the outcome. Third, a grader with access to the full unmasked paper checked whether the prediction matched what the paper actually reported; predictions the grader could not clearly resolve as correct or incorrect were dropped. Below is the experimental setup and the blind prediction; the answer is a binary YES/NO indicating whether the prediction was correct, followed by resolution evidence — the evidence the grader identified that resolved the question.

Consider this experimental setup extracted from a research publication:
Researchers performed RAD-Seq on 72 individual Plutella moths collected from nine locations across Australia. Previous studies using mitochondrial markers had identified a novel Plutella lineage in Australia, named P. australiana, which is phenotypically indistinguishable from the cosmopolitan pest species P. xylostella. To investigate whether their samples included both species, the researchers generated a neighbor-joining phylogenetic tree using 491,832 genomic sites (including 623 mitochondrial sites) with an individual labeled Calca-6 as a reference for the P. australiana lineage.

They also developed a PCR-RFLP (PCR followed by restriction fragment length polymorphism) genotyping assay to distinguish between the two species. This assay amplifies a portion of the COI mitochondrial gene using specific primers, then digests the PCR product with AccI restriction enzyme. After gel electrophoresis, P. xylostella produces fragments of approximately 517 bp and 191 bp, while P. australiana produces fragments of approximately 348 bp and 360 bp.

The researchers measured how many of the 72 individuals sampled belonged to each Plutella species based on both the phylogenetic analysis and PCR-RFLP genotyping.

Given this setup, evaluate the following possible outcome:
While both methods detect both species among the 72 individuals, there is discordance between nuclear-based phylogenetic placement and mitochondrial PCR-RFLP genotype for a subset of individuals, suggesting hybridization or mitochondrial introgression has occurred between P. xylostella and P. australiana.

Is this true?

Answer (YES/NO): NO